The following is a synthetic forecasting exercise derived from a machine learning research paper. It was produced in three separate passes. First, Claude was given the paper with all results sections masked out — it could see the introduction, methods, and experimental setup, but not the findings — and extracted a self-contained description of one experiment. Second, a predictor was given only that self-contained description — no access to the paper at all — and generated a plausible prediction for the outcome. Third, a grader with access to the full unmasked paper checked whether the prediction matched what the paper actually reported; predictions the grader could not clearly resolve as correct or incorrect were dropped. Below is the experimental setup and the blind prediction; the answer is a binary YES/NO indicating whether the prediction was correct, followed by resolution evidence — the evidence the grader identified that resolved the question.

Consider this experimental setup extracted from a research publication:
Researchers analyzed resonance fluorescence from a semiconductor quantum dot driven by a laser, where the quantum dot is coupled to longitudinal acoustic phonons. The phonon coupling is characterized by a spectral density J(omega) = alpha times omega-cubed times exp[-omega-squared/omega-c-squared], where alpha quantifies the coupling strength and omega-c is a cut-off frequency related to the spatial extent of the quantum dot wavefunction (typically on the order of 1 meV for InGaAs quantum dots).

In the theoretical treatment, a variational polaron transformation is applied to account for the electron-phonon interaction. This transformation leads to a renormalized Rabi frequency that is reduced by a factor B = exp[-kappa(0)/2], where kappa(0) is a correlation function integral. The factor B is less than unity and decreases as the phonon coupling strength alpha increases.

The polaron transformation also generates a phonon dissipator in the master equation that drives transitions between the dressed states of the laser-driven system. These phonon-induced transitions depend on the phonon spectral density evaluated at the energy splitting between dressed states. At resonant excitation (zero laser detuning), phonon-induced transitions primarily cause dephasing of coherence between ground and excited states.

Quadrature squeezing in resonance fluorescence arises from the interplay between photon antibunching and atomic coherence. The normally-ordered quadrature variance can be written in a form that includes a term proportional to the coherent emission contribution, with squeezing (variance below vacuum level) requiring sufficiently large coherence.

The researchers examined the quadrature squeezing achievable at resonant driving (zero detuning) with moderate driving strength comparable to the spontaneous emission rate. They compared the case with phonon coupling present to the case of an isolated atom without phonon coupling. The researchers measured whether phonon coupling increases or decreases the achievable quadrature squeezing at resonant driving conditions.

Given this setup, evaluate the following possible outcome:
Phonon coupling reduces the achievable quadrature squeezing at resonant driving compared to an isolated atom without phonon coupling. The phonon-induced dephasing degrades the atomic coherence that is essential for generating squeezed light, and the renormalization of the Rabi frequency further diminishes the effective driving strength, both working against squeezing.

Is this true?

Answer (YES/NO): YES